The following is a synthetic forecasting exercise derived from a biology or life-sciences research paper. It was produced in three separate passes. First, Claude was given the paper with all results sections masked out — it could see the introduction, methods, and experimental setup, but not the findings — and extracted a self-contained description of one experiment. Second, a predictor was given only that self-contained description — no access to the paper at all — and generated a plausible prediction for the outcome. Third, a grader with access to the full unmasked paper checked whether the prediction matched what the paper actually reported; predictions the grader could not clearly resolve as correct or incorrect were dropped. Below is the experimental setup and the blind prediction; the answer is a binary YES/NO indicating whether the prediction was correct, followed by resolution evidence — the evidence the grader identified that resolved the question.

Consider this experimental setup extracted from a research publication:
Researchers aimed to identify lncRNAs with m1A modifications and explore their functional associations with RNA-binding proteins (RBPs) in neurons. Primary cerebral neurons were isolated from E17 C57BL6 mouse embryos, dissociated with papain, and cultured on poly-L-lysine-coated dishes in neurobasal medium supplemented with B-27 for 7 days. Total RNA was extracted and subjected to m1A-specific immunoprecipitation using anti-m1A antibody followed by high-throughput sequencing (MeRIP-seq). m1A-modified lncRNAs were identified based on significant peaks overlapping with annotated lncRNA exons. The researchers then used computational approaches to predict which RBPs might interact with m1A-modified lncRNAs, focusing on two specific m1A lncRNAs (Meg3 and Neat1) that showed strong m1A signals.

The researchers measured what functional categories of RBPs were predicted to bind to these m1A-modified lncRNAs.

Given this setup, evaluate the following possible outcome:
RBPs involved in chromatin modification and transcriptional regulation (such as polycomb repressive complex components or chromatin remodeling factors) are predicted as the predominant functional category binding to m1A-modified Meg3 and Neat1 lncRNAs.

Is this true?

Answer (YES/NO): NO